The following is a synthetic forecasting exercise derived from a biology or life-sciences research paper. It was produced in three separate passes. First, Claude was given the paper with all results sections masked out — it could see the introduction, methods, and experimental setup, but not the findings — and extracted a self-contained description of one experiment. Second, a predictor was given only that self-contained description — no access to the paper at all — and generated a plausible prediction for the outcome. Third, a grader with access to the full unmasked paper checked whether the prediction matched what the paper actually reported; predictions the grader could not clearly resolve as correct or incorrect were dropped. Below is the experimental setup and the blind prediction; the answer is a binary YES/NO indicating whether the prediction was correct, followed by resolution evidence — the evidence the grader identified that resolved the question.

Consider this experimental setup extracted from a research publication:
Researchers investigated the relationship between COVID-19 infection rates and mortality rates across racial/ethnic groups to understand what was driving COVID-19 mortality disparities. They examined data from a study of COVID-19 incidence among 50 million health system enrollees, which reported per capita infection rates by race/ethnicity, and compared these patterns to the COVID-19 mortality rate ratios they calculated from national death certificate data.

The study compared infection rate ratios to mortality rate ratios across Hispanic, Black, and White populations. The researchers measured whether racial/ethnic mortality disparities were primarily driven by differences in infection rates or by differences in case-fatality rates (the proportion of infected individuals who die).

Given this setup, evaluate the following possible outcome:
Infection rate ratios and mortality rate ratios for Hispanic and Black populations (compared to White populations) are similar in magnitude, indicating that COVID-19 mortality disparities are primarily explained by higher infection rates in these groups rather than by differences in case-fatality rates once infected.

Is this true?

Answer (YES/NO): NO